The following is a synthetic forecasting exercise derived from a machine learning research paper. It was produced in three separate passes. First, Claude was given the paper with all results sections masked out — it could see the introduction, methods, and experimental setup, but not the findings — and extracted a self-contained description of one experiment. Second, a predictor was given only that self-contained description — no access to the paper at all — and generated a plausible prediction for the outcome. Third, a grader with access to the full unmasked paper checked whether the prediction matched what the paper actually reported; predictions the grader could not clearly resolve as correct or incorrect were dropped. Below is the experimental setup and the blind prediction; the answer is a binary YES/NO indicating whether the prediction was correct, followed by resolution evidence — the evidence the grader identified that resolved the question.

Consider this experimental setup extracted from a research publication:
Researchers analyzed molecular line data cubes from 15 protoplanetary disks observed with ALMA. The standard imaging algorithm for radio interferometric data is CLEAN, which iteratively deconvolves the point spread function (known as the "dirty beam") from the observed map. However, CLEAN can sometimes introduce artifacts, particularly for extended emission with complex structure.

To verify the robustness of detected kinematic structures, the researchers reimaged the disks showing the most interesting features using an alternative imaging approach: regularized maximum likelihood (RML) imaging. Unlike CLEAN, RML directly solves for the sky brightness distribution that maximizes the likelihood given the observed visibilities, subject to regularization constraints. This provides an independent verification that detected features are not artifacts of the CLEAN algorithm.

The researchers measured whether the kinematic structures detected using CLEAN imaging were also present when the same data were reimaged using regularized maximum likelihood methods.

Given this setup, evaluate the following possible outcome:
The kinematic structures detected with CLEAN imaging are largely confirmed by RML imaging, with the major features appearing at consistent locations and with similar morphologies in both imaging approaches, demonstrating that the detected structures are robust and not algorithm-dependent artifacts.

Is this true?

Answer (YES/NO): YES